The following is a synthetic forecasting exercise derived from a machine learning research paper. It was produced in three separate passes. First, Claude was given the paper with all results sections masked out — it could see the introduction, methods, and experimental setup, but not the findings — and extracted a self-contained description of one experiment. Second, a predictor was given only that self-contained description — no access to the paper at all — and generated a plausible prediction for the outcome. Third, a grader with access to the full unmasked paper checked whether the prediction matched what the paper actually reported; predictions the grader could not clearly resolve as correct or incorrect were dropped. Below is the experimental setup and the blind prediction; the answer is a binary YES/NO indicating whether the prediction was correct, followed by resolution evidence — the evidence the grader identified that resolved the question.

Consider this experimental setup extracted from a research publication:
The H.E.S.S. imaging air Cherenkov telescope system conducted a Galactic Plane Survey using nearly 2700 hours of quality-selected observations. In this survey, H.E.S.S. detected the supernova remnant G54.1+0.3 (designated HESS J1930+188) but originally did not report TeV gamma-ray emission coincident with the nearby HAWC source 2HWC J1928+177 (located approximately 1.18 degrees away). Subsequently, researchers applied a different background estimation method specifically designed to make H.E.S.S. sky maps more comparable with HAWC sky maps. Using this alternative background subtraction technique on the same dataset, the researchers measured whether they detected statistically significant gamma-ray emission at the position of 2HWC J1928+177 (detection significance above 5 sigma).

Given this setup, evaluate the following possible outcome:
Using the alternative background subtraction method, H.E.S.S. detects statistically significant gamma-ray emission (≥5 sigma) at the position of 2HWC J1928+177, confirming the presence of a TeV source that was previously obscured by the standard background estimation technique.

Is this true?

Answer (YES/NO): YES